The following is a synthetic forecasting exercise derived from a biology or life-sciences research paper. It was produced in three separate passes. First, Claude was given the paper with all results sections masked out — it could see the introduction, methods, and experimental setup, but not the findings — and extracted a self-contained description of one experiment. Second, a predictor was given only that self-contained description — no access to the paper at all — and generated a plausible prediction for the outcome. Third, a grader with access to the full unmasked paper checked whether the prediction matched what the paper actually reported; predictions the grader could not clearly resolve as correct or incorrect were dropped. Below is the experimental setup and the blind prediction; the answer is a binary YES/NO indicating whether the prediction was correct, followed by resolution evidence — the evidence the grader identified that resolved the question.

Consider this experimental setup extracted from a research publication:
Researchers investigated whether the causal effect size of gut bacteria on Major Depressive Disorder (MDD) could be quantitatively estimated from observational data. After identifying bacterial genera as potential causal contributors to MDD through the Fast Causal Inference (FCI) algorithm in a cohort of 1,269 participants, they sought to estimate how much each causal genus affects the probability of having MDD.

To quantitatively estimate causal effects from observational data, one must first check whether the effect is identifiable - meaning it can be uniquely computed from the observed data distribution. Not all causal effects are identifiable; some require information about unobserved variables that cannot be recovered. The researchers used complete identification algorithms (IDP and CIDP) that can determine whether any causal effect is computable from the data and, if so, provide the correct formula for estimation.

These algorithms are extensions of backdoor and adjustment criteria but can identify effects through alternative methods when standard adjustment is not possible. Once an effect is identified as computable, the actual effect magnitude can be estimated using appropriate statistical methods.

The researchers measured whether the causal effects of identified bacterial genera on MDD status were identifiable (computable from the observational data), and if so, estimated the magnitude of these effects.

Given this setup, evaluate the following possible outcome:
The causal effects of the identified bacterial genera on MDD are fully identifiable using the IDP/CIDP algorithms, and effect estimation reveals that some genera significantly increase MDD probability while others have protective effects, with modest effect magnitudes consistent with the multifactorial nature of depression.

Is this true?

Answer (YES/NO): NO